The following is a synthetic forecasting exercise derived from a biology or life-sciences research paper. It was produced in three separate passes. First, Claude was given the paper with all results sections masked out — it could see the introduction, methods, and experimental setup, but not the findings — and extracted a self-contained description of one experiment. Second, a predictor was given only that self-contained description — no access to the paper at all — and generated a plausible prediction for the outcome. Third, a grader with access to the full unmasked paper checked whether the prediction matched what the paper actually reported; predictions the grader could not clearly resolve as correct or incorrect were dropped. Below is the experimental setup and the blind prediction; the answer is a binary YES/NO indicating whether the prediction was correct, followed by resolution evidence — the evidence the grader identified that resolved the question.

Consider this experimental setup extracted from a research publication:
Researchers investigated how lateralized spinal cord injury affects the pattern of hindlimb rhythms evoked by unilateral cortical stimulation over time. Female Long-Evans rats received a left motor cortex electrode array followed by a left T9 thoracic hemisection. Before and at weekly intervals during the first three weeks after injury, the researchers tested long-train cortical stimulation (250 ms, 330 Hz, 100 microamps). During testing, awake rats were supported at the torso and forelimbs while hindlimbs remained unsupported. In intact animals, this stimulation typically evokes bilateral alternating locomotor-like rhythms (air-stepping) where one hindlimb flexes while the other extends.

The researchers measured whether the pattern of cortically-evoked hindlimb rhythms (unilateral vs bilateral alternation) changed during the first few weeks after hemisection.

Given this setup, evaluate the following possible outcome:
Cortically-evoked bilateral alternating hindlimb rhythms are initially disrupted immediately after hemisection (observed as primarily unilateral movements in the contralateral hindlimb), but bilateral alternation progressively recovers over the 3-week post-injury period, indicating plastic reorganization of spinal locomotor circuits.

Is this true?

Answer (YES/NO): NO